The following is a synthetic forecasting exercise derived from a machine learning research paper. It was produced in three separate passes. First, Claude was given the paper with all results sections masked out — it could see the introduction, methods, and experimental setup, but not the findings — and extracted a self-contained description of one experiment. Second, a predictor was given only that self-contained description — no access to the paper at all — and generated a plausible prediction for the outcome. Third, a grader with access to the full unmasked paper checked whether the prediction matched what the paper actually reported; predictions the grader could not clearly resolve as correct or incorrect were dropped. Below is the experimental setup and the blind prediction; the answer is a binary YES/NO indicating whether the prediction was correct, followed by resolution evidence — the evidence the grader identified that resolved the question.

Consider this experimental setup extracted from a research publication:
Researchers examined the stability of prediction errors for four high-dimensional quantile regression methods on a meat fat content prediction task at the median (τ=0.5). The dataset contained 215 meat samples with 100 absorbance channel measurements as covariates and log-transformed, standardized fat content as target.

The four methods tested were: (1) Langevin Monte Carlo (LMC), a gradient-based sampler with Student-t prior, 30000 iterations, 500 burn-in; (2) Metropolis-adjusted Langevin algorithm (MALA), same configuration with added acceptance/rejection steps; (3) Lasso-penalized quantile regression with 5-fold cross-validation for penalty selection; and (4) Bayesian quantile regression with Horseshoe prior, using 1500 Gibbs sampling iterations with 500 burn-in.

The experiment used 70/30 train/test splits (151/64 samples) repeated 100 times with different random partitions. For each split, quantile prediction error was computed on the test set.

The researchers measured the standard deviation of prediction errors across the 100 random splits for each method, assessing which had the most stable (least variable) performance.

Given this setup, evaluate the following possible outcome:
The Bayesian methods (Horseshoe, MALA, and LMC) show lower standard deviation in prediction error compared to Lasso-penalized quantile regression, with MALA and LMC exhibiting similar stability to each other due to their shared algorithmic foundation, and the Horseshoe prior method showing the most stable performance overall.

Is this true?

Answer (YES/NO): NO